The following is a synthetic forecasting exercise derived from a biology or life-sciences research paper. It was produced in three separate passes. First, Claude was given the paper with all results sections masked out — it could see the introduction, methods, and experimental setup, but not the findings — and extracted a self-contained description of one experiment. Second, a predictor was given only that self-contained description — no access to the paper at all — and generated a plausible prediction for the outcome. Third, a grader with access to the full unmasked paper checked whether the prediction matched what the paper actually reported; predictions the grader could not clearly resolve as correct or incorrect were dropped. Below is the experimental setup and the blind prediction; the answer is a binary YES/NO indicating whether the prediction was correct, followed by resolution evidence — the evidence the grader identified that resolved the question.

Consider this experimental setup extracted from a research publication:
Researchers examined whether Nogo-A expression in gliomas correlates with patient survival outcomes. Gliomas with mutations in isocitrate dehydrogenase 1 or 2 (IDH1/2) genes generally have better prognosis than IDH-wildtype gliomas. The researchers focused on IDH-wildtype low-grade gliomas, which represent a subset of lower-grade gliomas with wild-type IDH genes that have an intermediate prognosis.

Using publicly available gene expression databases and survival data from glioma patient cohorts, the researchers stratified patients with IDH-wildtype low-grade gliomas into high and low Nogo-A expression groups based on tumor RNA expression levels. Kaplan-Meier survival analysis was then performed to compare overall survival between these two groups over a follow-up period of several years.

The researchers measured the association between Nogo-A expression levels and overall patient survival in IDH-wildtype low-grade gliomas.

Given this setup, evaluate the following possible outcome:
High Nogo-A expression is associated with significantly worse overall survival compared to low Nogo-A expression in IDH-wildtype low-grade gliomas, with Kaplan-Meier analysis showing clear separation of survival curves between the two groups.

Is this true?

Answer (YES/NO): NO